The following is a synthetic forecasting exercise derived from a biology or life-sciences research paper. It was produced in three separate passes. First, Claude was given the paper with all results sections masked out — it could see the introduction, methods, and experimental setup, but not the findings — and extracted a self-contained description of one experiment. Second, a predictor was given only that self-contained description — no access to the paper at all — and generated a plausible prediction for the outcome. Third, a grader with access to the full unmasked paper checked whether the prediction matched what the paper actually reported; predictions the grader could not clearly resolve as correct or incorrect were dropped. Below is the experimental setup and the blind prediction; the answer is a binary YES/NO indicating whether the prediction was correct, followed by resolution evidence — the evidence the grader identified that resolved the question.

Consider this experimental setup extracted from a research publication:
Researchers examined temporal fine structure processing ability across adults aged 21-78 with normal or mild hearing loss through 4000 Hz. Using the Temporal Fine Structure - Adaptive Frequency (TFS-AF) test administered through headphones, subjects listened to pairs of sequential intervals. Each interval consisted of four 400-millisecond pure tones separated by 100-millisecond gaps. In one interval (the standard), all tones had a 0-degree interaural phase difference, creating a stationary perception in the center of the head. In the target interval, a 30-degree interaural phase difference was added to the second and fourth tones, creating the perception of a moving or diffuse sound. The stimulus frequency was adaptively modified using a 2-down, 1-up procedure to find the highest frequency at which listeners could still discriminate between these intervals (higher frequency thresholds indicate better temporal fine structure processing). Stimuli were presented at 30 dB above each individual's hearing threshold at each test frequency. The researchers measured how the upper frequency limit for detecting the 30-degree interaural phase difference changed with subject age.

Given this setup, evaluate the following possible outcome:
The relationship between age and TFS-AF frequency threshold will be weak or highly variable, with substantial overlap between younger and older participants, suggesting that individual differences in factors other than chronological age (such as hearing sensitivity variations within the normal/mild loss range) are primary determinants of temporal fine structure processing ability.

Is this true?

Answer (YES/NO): NO